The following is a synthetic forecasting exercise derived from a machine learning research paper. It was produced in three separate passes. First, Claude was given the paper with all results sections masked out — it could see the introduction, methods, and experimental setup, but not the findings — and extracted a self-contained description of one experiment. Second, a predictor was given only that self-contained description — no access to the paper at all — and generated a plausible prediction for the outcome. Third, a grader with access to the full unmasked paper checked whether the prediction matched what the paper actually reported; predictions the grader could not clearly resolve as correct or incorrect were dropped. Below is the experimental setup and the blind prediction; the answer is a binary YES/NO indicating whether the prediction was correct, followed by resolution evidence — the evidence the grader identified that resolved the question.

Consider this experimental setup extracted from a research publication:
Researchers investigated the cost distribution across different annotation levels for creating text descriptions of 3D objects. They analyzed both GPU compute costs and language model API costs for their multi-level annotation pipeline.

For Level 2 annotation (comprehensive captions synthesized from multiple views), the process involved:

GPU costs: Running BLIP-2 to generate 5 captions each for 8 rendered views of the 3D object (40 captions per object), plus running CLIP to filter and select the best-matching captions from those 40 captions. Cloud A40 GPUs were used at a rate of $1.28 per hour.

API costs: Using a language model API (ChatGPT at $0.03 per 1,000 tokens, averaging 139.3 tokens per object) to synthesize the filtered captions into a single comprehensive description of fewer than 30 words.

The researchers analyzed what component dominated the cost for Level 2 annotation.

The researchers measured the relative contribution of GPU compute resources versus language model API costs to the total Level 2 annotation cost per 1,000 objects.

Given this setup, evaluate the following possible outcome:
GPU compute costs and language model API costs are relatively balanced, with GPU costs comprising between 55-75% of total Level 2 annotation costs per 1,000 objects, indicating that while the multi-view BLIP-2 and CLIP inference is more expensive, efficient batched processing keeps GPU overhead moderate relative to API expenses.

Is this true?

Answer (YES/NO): NO